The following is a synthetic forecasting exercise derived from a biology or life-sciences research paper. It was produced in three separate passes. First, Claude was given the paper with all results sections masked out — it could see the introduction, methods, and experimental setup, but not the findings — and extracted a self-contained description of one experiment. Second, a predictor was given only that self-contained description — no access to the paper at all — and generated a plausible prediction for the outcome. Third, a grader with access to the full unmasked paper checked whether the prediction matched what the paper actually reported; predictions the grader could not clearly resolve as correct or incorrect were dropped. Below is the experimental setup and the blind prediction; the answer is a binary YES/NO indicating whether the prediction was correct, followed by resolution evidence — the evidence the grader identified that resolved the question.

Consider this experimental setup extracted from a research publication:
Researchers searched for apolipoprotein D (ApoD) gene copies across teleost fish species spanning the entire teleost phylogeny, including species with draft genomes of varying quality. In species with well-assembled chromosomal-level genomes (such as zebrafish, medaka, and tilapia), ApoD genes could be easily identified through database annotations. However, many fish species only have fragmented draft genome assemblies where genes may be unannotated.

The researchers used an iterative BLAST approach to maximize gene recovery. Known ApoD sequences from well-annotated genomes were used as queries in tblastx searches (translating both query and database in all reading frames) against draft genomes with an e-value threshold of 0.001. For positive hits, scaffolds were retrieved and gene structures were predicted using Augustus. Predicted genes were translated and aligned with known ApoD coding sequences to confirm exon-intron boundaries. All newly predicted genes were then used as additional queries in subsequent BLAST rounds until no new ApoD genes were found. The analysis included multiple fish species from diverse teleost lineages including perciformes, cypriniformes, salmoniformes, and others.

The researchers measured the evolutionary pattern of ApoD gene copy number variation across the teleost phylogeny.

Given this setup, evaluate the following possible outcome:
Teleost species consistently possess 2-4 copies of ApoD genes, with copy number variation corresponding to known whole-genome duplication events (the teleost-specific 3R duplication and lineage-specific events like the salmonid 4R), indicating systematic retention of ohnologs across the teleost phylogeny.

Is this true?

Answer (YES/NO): NO